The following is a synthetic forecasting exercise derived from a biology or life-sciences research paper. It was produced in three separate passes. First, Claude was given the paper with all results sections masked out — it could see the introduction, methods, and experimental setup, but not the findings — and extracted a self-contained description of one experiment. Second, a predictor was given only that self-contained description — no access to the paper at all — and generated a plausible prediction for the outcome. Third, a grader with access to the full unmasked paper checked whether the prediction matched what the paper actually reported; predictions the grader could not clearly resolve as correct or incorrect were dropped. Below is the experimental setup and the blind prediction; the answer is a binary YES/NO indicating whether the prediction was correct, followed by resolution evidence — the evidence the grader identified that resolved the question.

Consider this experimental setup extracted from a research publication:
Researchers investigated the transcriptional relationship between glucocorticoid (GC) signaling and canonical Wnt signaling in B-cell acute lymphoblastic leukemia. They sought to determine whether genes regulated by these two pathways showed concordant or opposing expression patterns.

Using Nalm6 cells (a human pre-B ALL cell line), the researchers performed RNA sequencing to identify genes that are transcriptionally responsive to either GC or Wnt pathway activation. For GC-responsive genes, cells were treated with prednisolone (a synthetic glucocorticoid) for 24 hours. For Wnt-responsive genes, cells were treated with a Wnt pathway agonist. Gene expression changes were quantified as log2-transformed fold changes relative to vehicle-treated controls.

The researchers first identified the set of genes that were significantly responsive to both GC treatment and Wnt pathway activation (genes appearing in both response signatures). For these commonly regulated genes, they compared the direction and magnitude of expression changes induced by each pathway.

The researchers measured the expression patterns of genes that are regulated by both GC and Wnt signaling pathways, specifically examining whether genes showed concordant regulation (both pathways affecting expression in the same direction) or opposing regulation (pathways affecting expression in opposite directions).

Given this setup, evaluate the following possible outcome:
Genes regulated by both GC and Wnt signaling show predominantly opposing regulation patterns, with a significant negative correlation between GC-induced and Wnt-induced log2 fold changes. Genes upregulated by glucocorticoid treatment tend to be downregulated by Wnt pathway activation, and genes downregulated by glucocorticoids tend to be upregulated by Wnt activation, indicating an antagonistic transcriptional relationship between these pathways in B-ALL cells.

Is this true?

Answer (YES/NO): YES